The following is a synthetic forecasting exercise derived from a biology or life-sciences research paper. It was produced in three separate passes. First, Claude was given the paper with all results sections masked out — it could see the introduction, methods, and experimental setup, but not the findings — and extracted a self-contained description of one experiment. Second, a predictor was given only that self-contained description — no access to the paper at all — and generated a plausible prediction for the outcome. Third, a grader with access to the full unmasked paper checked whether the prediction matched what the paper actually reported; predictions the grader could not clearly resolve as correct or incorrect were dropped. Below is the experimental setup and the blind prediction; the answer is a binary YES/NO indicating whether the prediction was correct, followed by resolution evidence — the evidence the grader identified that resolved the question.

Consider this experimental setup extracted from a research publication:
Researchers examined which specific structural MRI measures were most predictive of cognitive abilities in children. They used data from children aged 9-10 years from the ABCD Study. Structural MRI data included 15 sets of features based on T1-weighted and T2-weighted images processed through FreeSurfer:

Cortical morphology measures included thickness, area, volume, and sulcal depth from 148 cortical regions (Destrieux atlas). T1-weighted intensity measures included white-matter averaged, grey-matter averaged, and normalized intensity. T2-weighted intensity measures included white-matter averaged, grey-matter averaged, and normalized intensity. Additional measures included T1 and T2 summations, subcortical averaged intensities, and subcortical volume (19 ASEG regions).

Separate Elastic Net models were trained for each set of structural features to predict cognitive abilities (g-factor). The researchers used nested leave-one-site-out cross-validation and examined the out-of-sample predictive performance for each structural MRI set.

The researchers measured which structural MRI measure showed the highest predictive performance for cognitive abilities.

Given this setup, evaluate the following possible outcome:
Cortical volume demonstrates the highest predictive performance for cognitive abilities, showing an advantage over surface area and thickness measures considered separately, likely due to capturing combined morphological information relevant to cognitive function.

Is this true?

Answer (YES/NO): NO